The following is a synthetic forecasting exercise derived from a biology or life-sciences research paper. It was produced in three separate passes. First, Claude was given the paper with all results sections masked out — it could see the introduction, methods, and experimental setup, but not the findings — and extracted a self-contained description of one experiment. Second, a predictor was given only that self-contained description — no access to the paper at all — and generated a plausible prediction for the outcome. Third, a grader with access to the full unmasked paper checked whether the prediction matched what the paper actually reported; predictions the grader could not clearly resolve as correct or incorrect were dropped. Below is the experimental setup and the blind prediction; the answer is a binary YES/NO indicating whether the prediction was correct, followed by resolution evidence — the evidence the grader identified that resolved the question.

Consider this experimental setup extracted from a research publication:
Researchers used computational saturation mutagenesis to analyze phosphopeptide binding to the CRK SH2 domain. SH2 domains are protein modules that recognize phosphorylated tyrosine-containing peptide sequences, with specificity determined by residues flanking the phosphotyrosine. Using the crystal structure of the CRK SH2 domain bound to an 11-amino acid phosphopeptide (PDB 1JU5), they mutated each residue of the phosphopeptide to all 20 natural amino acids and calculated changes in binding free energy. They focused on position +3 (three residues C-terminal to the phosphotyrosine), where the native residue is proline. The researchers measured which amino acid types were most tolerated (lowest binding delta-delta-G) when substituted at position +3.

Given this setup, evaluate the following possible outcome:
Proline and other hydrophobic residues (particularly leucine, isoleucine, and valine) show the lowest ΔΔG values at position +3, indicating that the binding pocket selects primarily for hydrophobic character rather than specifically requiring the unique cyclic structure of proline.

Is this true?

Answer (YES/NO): NO